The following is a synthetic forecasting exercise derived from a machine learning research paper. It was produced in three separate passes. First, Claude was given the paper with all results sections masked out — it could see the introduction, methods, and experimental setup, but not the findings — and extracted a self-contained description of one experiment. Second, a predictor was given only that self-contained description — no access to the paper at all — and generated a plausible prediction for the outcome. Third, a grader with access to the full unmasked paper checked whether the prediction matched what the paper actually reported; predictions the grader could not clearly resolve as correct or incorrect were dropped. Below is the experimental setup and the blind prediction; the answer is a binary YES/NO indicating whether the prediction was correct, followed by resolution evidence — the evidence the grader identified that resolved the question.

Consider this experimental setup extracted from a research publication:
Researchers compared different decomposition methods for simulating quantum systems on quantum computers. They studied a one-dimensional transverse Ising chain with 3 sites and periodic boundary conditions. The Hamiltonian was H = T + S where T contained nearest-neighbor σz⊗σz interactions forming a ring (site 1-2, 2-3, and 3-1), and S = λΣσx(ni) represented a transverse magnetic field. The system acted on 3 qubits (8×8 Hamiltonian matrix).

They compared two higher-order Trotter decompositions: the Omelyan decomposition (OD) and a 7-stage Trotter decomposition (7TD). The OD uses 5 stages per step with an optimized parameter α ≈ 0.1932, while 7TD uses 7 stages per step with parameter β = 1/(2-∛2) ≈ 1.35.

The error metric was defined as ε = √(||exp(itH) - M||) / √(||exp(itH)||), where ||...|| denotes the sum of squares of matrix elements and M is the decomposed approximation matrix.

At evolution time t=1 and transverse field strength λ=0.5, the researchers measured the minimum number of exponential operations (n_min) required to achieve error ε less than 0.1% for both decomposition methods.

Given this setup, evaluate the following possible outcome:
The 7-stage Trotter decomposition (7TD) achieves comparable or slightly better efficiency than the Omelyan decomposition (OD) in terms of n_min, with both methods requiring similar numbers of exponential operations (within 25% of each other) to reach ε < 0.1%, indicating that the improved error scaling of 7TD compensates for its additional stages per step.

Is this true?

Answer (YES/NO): NO